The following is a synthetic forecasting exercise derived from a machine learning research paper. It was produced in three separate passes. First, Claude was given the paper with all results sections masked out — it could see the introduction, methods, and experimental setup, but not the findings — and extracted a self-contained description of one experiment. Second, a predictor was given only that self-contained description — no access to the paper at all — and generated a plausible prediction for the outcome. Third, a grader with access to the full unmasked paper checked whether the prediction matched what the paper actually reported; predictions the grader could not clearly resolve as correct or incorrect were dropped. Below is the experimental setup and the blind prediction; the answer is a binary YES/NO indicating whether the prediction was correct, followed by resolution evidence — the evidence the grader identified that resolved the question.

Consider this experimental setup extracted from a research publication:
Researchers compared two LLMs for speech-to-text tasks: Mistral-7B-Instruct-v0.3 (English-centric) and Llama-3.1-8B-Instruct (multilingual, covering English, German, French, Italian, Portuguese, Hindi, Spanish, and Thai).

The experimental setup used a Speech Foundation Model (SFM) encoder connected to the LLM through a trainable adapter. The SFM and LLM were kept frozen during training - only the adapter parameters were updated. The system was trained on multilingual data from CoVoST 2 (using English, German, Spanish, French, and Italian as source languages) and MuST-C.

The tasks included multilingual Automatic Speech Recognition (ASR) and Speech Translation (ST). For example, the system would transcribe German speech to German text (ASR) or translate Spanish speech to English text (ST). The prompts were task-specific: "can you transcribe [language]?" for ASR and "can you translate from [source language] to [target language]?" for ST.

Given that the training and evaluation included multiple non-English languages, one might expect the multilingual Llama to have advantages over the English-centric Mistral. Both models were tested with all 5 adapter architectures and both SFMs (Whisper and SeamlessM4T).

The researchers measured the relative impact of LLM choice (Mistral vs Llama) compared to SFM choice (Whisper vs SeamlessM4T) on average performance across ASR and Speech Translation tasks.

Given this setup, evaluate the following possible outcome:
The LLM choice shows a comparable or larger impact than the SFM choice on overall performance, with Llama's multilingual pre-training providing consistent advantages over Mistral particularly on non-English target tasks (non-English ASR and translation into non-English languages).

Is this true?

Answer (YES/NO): NO